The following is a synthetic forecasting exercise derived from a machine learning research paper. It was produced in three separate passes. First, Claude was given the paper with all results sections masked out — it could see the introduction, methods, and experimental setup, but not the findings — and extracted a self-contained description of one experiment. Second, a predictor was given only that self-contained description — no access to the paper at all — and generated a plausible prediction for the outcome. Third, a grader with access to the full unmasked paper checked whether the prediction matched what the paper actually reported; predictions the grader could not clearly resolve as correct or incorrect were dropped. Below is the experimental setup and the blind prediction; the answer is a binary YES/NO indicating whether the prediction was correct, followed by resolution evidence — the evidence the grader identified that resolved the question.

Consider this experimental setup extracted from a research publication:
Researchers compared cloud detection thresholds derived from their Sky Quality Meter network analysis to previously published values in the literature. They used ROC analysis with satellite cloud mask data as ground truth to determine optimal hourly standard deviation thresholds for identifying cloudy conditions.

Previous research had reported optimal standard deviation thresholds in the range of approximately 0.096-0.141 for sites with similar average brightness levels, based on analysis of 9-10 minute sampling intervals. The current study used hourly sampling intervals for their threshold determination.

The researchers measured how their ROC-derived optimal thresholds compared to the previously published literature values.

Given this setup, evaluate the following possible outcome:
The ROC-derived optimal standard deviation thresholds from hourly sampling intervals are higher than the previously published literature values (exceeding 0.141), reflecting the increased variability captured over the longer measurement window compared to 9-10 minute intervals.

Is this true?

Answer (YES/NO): NO